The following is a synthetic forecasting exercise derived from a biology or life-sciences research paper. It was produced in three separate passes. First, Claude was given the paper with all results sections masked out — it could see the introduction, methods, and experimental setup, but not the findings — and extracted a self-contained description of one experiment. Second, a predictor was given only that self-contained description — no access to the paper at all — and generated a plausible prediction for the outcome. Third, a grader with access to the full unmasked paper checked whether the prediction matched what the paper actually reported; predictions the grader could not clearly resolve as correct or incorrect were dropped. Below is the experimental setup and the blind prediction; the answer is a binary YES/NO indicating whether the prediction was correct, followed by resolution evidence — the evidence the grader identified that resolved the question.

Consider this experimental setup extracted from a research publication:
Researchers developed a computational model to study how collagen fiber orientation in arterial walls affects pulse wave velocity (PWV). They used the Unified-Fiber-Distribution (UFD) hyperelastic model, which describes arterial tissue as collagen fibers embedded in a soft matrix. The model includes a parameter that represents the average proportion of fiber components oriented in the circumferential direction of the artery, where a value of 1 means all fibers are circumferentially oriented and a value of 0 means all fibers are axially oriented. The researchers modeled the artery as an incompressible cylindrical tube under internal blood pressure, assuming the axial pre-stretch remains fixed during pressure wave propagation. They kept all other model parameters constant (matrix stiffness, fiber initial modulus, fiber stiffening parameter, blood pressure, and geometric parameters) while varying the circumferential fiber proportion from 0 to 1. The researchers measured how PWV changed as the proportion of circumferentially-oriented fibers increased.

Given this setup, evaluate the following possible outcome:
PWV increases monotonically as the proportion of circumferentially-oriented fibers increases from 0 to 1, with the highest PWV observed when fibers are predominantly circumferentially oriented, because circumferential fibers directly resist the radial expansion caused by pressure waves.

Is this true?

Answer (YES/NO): YES